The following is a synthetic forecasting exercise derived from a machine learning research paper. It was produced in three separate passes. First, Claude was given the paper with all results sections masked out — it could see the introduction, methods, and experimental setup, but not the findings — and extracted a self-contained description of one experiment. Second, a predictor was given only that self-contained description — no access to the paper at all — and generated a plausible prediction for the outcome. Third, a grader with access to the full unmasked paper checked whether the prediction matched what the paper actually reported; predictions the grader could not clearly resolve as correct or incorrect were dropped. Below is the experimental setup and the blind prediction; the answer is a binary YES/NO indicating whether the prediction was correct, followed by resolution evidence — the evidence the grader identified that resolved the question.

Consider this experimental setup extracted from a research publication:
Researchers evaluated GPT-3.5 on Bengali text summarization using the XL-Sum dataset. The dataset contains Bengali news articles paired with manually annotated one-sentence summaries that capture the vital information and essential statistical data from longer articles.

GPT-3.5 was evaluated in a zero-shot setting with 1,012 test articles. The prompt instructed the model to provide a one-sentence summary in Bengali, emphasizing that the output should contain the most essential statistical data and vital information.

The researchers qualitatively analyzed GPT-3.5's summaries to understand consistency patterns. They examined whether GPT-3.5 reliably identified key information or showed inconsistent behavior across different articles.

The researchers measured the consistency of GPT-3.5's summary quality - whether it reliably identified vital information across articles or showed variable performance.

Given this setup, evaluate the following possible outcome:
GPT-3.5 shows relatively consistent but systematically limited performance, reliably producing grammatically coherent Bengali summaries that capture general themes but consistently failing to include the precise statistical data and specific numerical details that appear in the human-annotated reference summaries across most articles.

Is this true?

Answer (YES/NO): NO